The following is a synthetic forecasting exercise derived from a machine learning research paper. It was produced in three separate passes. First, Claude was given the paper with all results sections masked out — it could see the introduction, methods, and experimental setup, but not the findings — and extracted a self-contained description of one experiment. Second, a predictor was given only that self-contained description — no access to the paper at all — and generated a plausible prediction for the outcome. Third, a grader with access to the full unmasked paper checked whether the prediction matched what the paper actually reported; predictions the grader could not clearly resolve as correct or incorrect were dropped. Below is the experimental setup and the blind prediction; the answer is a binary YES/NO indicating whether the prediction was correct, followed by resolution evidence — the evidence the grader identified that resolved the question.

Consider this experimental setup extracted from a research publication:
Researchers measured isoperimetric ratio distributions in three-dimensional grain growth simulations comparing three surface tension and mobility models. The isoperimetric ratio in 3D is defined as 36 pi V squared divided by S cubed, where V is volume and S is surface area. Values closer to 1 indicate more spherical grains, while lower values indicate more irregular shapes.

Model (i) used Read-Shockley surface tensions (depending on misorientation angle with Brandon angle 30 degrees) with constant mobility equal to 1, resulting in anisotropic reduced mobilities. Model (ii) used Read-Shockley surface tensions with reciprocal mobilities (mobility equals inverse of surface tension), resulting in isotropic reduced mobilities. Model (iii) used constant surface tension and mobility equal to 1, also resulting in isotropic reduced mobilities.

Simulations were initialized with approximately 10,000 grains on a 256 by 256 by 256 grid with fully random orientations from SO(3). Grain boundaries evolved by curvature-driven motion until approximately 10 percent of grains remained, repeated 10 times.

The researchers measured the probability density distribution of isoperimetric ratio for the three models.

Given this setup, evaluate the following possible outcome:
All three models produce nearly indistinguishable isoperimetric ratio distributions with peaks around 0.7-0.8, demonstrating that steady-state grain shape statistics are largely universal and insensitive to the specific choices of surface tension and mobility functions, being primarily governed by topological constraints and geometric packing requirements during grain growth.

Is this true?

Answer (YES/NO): NO